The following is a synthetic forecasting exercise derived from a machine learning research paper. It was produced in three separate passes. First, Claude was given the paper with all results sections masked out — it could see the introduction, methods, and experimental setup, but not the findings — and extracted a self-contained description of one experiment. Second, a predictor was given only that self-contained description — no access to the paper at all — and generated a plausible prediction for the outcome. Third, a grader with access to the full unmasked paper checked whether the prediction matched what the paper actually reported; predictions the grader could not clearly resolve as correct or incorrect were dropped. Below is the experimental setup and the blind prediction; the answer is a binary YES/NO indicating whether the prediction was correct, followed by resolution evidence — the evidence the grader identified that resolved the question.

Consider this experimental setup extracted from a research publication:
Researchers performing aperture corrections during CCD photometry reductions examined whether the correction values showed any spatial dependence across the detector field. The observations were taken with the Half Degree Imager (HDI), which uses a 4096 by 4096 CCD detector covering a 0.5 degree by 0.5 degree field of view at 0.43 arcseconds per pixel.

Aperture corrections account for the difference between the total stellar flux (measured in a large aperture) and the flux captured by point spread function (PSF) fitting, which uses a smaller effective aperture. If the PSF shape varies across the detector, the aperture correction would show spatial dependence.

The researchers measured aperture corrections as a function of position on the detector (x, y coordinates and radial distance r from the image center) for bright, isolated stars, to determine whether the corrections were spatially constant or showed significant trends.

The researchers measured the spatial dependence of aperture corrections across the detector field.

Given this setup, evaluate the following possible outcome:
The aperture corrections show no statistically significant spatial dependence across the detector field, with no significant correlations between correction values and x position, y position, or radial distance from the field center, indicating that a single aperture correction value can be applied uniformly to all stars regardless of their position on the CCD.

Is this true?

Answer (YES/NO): YES